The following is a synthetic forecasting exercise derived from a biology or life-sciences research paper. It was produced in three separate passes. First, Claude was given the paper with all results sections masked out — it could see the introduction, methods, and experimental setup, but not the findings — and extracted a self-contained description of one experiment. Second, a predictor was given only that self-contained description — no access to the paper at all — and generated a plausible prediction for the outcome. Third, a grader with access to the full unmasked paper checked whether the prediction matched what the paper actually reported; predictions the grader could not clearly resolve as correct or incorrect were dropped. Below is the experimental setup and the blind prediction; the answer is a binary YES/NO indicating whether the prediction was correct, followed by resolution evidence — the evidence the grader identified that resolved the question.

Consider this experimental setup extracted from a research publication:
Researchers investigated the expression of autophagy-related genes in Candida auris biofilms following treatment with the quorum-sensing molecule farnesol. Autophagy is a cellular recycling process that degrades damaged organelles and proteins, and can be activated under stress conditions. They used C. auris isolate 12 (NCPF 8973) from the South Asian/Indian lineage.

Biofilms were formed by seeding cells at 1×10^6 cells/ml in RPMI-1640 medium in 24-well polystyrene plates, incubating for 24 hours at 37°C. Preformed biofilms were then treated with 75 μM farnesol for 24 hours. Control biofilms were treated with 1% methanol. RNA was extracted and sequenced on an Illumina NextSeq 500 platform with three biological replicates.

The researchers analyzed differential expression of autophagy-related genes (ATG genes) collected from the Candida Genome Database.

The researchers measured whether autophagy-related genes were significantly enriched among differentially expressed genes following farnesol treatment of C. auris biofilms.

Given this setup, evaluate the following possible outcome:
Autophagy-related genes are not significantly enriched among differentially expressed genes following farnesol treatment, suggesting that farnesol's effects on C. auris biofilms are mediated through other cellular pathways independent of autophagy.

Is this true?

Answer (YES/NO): YES